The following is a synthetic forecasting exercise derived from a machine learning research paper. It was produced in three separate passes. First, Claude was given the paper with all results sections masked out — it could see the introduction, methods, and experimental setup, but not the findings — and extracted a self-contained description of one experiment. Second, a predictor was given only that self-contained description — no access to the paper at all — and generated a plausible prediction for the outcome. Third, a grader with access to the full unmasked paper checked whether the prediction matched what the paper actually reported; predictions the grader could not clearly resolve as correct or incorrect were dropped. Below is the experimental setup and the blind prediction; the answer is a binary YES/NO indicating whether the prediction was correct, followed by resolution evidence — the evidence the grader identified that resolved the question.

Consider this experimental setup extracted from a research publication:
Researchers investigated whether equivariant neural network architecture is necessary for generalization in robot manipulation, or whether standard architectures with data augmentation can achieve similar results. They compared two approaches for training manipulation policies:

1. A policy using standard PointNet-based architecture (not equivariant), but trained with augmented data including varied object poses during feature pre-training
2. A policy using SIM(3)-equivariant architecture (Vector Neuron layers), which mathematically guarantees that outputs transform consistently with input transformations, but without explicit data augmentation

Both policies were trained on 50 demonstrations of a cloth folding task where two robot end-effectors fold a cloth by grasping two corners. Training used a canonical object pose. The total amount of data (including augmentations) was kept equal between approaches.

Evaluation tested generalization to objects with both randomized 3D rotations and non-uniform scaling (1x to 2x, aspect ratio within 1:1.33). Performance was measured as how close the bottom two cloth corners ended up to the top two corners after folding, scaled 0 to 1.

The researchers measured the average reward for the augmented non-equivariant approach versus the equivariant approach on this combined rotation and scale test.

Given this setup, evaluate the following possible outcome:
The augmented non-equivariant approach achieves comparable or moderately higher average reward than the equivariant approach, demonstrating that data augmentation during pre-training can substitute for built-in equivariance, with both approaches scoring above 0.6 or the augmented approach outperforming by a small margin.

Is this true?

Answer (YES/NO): NO